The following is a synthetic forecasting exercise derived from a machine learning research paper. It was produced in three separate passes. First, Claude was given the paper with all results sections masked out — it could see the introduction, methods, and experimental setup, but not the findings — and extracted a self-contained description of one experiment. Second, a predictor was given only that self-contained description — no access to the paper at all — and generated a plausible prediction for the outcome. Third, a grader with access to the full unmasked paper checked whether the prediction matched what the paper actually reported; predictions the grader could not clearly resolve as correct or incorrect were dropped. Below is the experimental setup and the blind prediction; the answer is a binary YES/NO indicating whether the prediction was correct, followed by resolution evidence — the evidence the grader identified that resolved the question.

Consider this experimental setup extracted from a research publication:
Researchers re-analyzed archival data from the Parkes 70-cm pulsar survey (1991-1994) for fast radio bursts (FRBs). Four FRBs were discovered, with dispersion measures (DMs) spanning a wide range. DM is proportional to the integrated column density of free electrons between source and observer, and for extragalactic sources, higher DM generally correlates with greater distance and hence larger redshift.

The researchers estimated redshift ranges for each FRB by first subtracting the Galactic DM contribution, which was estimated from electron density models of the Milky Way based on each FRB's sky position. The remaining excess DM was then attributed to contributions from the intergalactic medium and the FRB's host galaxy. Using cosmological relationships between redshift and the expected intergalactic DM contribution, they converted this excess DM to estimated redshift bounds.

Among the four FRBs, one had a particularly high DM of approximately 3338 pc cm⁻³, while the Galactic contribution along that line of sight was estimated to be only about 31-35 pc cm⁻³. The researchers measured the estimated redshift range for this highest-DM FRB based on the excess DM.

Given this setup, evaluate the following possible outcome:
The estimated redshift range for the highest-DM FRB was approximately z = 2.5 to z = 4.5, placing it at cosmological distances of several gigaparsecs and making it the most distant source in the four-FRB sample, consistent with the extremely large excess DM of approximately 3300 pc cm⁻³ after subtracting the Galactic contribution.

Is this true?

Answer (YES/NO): NO